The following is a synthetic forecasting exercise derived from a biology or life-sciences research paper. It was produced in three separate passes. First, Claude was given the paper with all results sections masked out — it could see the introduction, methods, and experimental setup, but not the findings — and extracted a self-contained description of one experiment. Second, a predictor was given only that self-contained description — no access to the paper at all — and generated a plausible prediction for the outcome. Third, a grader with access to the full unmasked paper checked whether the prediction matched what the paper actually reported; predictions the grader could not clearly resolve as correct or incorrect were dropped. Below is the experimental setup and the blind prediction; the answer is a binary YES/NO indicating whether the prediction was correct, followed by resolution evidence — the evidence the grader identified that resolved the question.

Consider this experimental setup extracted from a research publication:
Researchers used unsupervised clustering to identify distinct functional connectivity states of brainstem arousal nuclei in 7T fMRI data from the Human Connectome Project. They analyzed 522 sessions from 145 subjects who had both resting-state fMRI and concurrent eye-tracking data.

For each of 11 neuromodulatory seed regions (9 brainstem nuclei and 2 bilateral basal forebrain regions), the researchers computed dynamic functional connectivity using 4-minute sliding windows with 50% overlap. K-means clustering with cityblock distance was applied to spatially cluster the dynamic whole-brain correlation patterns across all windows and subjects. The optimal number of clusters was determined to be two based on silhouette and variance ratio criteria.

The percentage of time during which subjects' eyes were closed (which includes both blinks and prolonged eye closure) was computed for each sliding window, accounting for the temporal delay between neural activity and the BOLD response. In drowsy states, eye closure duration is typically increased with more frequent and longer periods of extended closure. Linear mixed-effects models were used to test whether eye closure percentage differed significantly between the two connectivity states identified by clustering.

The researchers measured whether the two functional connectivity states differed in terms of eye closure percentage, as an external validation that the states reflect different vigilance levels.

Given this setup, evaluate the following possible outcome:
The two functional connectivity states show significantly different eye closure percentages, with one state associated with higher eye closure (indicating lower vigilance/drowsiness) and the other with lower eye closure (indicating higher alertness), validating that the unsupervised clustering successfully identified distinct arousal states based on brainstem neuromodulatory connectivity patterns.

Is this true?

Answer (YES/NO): YES